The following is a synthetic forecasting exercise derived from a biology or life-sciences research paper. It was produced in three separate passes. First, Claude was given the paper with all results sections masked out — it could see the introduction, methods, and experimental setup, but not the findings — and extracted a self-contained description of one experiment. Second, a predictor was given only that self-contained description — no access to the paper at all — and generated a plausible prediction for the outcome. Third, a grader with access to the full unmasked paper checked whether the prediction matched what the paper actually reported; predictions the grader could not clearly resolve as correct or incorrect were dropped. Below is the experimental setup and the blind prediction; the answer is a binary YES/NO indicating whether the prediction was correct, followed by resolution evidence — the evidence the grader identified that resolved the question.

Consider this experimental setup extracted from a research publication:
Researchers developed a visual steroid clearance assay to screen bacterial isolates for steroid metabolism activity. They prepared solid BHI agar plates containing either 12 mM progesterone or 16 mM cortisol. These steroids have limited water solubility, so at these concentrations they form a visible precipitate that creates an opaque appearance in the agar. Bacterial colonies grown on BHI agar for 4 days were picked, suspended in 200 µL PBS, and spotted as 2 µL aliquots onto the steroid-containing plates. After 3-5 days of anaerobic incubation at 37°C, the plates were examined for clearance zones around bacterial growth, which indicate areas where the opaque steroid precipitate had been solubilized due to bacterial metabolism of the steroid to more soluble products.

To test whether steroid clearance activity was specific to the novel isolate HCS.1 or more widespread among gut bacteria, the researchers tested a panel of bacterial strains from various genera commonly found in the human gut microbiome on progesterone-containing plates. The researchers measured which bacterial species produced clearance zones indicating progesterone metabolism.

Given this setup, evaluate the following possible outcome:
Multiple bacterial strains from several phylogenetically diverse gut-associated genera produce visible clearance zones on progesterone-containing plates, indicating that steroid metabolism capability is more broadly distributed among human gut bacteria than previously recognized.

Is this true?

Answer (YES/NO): YES